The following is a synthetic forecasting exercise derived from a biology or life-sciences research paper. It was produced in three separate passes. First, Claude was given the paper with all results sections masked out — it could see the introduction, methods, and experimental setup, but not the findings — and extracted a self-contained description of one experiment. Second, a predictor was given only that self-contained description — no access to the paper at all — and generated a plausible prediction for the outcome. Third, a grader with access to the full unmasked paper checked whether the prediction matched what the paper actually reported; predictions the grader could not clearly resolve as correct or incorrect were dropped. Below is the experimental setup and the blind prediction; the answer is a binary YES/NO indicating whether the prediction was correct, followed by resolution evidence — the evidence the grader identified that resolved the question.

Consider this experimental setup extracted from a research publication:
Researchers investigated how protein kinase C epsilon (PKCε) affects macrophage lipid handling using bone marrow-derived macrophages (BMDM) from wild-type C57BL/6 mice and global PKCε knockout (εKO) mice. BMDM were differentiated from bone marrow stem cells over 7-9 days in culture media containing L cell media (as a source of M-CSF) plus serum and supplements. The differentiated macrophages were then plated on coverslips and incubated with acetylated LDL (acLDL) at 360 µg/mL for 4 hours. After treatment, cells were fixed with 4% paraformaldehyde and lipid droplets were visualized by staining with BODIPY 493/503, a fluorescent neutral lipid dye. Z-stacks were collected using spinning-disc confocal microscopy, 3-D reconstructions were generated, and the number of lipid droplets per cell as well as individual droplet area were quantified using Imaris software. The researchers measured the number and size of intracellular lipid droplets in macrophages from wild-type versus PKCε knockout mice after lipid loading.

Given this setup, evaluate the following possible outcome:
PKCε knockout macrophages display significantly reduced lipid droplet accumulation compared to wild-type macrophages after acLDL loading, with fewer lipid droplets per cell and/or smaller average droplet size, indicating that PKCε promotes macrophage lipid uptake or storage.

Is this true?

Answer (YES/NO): NO